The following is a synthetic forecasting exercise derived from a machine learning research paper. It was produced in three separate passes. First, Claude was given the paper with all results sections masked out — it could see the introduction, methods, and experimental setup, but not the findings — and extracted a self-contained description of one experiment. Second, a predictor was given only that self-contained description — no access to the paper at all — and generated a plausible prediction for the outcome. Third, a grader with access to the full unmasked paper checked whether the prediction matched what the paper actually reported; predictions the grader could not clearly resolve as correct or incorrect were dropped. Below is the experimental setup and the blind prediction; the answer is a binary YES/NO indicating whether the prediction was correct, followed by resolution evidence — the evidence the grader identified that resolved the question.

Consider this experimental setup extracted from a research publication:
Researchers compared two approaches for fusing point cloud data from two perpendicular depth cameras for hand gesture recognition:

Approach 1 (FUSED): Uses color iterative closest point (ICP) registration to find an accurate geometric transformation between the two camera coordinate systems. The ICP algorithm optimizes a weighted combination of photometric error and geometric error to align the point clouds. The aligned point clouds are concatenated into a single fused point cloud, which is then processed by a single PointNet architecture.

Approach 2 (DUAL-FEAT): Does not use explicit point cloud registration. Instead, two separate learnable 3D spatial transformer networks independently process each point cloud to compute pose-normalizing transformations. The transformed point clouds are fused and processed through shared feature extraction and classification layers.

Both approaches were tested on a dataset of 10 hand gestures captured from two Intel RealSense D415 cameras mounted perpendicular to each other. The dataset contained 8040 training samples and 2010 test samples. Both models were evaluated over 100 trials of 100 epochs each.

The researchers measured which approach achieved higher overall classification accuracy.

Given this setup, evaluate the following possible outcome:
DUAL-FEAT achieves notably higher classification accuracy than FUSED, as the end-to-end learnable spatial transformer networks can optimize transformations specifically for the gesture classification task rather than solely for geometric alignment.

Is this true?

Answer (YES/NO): YES